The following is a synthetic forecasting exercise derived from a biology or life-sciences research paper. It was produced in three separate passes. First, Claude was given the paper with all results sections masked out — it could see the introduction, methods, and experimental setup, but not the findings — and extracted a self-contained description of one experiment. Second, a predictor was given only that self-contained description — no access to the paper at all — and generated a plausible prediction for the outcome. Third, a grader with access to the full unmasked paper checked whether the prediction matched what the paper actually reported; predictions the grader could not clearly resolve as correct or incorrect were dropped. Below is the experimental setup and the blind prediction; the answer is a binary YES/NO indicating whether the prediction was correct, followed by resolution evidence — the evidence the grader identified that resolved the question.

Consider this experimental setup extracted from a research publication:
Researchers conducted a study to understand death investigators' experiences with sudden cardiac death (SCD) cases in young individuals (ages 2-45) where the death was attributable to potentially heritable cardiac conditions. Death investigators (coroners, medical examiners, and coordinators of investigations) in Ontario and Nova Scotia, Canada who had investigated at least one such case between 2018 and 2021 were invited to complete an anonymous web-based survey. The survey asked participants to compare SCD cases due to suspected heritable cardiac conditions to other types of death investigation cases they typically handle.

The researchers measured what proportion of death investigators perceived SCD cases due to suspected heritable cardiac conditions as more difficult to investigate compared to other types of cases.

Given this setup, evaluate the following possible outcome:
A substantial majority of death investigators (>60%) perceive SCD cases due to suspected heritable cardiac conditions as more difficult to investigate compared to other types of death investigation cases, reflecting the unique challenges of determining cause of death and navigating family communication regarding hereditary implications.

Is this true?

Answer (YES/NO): YES